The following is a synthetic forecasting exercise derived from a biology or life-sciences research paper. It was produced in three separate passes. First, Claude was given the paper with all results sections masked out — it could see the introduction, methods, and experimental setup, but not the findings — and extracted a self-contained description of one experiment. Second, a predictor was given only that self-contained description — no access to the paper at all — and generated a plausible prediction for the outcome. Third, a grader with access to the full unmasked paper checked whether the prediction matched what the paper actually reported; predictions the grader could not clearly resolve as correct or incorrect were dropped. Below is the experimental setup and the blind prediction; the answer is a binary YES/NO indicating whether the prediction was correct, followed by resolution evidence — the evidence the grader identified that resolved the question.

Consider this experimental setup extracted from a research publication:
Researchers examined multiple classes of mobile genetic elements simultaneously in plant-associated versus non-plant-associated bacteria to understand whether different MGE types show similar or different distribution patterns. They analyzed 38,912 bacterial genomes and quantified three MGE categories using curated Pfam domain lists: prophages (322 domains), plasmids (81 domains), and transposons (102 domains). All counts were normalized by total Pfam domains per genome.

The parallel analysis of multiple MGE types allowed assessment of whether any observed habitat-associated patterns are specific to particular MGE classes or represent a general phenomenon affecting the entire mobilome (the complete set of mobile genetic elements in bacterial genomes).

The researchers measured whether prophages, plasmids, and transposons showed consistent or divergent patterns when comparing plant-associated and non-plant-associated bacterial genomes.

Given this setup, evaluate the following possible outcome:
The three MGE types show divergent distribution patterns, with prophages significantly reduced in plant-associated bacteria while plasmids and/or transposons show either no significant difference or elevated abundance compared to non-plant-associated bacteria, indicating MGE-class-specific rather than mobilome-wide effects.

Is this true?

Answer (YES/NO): NO